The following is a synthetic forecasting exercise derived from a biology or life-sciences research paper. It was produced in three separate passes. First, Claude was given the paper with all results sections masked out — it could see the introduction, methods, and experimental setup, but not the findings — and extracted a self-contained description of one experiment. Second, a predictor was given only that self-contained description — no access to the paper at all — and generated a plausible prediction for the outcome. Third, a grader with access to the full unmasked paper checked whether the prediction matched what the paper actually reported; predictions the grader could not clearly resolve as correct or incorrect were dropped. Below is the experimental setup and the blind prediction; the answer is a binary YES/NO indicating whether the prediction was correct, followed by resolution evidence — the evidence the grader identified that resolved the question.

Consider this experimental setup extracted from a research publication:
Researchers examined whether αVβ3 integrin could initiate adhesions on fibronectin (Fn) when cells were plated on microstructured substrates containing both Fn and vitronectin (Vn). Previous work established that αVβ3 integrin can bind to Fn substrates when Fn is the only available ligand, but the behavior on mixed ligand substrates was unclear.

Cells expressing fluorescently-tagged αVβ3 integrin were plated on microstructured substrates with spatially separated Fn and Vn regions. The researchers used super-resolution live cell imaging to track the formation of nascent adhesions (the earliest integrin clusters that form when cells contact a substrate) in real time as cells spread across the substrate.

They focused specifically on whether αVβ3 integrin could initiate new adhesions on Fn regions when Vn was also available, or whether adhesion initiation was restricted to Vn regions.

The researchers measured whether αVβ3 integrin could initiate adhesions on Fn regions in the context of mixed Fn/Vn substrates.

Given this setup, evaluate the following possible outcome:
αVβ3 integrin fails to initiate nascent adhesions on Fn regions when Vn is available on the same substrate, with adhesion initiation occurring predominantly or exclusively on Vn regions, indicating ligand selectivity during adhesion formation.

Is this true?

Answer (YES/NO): YES